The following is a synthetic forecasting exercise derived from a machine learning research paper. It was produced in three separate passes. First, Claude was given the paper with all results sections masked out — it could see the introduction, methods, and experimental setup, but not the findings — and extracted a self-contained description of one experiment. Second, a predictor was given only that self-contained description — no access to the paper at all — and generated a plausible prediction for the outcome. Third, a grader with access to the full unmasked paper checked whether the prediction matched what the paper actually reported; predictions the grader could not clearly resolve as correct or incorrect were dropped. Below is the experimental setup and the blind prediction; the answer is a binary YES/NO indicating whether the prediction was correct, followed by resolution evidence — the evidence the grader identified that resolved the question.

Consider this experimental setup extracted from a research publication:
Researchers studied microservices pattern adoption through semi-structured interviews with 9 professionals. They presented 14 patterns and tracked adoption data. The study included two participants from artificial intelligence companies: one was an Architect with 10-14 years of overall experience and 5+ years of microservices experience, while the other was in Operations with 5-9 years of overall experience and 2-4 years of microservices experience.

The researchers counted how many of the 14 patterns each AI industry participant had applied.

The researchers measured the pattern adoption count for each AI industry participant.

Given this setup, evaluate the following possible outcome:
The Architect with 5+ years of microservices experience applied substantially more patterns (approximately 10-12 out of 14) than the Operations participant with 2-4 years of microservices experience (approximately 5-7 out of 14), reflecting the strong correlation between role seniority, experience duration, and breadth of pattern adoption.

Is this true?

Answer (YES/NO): YES